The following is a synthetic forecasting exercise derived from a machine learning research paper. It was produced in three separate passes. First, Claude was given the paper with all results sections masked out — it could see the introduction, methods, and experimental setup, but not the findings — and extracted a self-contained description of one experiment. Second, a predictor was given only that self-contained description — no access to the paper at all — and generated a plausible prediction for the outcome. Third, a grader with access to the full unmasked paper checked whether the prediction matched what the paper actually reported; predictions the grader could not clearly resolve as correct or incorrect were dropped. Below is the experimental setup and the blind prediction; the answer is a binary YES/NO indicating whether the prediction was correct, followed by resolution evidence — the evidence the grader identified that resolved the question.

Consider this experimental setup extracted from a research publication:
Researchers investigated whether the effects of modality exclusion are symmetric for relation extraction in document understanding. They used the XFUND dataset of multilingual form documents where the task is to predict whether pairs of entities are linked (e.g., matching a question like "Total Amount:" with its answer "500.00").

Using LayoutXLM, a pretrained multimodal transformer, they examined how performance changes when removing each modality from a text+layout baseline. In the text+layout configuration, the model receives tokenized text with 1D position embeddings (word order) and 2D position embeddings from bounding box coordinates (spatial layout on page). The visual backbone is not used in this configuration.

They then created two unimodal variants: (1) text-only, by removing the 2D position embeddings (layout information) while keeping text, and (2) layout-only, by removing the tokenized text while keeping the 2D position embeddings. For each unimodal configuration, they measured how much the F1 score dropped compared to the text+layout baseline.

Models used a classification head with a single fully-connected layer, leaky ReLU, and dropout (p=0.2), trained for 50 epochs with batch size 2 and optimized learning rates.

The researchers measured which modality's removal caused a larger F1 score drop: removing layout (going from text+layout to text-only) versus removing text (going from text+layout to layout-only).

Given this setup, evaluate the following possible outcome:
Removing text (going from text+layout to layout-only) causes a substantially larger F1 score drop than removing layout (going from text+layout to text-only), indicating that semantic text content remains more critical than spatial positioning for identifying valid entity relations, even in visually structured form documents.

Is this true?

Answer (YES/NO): YES